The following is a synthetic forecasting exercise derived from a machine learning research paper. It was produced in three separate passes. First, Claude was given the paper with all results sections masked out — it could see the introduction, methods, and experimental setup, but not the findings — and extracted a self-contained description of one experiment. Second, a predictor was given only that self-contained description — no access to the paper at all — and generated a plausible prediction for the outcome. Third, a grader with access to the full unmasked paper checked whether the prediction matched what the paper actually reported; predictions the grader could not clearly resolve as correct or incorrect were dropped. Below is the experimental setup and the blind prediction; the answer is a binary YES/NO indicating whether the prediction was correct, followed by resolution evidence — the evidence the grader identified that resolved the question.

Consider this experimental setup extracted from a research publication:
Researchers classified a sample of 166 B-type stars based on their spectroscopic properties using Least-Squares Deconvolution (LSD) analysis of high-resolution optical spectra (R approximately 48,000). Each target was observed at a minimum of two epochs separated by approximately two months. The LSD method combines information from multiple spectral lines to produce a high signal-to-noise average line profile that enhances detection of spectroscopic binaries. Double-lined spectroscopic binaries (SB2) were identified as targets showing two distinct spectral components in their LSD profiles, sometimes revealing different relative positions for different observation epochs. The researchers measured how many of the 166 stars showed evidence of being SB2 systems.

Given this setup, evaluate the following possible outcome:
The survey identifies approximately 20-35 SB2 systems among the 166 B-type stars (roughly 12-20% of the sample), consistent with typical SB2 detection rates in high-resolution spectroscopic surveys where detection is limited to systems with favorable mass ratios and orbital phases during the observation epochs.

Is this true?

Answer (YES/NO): YES